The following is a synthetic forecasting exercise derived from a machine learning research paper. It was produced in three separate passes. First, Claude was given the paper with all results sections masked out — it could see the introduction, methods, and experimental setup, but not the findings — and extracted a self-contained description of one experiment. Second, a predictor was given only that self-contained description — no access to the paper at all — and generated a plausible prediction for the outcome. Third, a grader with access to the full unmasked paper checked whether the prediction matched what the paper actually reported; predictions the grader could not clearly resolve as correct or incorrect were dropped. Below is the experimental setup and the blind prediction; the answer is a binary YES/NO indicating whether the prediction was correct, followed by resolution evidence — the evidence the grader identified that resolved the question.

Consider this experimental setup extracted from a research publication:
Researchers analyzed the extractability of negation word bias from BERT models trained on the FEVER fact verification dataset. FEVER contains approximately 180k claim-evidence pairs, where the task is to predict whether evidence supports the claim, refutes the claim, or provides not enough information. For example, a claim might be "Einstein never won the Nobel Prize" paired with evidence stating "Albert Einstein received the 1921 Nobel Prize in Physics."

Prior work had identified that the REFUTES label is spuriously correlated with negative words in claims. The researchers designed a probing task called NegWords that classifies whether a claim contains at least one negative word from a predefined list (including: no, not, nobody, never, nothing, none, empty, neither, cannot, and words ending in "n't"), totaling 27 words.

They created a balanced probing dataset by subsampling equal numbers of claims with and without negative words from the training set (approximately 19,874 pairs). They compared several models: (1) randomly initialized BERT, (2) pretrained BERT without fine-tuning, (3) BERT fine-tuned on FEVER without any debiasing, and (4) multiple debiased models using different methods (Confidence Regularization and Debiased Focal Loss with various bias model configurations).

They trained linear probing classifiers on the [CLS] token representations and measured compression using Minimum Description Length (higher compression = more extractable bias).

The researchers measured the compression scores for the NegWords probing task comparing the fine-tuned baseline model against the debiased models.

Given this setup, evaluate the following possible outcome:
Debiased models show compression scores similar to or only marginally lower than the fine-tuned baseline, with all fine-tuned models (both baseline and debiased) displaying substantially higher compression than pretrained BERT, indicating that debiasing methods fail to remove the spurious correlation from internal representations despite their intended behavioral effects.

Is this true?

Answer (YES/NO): NO